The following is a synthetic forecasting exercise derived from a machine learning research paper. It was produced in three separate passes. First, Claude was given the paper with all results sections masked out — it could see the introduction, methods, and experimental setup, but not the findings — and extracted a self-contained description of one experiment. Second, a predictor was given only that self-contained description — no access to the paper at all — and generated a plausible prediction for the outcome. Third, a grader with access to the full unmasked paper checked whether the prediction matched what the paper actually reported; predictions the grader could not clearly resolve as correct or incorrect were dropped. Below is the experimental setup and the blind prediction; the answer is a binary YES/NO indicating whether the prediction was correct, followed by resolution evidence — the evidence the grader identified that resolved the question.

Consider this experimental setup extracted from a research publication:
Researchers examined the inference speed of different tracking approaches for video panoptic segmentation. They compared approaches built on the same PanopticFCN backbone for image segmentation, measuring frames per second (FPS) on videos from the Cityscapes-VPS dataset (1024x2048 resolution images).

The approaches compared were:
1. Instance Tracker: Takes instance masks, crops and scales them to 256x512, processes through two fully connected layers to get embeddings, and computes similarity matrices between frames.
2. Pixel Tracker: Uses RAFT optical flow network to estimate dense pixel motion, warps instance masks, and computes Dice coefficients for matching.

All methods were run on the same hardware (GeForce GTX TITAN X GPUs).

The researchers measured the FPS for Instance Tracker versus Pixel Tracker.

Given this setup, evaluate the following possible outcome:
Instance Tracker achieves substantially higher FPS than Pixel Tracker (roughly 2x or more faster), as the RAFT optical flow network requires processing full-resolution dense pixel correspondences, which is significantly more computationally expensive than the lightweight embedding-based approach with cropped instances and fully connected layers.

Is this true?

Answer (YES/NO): NO